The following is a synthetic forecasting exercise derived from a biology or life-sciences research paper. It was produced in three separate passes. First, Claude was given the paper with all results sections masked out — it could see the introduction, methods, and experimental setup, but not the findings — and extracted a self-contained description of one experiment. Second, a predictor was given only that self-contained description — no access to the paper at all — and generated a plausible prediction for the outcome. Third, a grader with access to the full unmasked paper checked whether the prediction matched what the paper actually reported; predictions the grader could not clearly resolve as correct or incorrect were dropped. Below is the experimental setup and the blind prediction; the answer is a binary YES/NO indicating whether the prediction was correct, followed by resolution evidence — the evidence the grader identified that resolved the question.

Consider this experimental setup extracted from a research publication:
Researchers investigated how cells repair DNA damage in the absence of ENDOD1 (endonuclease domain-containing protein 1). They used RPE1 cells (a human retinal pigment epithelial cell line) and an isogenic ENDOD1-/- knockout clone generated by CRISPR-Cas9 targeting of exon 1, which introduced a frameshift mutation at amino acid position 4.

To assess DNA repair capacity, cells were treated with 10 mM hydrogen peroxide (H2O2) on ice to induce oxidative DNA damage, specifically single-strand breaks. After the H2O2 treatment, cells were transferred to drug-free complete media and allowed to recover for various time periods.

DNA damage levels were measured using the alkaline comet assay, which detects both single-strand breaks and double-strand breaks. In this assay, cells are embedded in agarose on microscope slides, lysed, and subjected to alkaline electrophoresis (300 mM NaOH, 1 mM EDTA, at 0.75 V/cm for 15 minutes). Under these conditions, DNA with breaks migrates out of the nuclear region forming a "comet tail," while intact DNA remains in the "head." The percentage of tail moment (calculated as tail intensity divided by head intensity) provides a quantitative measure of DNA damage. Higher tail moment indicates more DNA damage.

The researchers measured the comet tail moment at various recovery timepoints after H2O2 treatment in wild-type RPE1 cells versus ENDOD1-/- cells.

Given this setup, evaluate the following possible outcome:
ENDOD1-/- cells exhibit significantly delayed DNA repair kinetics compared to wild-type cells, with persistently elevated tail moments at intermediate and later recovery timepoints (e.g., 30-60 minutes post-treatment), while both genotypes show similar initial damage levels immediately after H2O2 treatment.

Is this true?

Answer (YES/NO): NO